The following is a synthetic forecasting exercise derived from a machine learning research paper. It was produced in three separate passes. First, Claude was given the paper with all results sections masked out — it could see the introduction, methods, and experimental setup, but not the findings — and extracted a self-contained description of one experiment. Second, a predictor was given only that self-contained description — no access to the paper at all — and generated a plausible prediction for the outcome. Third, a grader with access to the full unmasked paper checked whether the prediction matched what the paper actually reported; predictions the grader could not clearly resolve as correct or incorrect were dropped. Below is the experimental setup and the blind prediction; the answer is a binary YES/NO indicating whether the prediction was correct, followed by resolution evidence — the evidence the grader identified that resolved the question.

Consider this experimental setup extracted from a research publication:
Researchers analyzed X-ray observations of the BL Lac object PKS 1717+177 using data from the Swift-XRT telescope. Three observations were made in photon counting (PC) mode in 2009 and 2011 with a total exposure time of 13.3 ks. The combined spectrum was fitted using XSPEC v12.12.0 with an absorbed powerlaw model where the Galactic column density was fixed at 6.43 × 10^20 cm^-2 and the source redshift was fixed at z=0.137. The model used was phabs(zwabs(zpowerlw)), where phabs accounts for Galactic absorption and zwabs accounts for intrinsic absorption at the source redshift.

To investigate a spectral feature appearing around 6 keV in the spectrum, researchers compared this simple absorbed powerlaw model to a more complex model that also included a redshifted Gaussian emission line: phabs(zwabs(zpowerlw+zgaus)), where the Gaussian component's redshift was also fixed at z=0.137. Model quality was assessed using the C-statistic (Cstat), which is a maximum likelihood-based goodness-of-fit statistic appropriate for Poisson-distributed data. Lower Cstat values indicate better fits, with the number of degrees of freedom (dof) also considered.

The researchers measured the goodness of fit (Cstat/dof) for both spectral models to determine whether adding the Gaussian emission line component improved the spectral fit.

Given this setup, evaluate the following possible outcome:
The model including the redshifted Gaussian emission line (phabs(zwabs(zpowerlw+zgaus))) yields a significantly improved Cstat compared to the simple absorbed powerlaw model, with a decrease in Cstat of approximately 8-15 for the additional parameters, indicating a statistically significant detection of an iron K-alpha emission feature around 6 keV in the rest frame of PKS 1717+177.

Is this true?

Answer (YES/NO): NO